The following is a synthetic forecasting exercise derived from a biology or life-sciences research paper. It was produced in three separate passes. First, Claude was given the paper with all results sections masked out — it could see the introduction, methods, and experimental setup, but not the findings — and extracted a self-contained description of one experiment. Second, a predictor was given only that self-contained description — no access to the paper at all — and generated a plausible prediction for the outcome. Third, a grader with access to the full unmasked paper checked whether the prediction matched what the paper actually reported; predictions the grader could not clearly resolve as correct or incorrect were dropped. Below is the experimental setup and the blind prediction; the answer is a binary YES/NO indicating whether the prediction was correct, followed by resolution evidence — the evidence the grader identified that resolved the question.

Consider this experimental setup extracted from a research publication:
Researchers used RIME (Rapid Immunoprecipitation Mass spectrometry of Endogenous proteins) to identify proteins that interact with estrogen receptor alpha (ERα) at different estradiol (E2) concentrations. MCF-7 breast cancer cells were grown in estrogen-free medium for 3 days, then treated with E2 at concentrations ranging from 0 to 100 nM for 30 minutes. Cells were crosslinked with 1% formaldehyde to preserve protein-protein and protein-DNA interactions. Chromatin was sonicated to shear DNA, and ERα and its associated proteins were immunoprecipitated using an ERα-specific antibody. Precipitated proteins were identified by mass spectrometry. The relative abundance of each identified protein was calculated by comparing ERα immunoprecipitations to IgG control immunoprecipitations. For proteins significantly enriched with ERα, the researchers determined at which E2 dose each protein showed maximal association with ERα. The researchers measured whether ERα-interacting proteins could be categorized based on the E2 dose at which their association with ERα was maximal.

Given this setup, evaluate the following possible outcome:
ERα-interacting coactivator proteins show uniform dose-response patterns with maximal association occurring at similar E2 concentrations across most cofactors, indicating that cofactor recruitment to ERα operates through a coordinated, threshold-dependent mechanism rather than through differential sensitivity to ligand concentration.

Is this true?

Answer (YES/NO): NO